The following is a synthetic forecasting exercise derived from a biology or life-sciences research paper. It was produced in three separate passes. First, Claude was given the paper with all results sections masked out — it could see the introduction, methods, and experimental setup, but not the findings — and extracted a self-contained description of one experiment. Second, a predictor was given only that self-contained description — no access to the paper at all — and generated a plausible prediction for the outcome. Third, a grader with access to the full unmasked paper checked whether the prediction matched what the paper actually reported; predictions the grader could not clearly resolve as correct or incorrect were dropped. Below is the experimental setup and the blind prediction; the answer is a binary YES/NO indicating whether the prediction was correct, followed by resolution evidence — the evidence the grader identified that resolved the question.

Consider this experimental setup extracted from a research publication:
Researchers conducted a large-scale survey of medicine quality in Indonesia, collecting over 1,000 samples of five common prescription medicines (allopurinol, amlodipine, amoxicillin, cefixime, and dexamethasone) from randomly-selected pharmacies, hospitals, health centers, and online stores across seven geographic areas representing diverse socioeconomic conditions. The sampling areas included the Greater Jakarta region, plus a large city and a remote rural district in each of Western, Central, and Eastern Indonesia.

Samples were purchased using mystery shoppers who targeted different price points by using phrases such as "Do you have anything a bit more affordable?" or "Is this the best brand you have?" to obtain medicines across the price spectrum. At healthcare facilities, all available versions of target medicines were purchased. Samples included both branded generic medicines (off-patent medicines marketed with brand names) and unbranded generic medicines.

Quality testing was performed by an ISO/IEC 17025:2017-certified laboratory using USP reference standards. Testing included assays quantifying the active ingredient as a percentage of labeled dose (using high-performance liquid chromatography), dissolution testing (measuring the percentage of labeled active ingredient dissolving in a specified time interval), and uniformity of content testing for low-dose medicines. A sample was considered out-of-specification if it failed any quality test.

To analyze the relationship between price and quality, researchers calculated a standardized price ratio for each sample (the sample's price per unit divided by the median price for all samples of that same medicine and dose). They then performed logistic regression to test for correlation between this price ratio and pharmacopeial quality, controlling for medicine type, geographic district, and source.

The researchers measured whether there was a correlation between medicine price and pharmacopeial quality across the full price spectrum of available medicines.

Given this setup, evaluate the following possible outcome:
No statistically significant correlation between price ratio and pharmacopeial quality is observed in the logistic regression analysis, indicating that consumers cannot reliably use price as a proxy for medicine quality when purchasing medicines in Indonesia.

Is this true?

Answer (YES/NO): YES